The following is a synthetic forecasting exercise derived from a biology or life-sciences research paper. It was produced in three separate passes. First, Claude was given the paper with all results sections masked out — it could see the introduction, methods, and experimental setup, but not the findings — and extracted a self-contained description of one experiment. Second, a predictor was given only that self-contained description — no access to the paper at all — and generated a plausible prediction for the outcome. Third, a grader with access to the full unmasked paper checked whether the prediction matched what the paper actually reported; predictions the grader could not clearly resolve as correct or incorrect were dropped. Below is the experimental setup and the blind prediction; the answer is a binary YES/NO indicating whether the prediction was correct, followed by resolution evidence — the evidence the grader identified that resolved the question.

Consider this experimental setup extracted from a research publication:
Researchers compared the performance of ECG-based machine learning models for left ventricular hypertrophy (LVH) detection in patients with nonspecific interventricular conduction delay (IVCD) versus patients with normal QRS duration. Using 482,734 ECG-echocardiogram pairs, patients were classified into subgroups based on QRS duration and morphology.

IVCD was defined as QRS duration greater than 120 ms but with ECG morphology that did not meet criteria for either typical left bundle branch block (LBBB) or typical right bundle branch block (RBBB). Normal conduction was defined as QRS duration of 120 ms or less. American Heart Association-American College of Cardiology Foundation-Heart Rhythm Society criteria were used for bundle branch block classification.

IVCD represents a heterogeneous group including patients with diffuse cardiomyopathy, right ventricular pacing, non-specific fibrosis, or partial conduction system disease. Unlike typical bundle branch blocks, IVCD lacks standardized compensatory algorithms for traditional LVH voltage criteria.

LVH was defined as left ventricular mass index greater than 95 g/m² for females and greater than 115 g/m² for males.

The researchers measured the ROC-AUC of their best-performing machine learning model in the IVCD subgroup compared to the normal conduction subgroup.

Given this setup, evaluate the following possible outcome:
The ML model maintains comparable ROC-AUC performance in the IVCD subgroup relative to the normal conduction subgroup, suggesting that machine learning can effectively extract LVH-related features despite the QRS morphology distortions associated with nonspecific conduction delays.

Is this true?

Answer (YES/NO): NO